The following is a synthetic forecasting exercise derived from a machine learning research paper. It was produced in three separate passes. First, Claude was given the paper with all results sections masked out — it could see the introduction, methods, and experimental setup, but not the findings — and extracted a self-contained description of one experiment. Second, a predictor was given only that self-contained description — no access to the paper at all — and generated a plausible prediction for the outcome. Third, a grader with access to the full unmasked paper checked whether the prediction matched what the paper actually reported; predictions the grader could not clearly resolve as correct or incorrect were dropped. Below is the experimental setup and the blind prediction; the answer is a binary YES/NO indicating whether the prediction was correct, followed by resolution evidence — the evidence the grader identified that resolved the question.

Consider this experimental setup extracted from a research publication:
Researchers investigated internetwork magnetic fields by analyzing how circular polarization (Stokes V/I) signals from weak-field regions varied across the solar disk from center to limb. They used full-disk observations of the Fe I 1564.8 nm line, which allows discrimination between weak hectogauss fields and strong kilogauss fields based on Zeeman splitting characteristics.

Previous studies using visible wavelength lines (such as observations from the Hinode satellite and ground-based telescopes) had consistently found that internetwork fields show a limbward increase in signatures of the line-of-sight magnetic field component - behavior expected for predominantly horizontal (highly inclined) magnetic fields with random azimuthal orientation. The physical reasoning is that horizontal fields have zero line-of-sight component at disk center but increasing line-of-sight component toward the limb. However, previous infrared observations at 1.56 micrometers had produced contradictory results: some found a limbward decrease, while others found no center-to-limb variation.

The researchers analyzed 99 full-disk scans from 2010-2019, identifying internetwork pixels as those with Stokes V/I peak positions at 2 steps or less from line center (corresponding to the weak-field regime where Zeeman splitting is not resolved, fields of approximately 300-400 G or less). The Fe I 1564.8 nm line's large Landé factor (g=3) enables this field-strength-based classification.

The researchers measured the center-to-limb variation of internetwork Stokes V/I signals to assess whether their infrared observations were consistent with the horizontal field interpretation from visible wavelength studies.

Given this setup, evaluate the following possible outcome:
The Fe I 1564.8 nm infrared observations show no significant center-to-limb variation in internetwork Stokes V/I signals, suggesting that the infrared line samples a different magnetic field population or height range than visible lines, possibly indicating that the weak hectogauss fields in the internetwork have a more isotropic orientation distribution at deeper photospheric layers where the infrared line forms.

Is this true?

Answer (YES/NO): NO